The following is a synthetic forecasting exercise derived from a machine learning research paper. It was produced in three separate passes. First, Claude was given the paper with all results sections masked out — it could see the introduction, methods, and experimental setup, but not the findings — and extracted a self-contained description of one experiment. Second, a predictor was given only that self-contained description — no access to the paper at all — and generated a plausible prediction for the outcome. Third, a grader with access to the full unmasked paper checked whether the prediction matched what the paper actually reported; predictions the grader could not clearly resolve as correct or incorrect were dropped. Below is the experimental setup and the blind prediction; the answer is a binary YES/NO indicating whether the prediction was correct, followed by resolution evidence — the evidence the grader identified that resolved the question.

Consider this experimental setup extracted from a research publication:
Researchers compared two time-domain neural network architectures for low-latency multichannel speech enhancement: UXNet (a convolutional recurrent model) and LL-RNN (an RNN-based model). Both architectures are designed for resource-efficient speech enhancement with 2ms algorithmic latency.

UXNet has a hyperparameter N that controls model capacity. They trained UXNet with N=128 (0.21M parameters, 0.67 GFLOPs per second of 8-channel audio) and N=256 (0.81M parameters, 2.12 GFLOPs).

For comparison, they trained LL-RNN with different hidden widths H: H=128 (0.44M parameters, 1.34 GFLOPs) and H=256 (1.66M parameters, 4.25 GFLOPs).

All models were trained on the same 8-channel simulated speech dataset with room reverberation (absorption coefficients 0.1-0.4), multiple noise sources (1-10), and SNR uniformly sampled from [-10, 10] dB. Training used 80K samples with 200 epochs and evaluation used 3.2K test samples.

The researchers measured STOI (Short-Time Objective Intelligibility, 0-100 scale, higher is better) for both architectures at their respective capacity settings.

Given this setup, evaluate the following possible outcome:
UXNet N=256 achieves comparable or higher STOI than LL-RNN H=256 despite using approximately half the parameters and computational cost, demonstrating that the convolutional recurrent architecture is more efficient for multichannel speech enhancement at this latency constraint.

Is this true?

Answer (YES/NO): NO